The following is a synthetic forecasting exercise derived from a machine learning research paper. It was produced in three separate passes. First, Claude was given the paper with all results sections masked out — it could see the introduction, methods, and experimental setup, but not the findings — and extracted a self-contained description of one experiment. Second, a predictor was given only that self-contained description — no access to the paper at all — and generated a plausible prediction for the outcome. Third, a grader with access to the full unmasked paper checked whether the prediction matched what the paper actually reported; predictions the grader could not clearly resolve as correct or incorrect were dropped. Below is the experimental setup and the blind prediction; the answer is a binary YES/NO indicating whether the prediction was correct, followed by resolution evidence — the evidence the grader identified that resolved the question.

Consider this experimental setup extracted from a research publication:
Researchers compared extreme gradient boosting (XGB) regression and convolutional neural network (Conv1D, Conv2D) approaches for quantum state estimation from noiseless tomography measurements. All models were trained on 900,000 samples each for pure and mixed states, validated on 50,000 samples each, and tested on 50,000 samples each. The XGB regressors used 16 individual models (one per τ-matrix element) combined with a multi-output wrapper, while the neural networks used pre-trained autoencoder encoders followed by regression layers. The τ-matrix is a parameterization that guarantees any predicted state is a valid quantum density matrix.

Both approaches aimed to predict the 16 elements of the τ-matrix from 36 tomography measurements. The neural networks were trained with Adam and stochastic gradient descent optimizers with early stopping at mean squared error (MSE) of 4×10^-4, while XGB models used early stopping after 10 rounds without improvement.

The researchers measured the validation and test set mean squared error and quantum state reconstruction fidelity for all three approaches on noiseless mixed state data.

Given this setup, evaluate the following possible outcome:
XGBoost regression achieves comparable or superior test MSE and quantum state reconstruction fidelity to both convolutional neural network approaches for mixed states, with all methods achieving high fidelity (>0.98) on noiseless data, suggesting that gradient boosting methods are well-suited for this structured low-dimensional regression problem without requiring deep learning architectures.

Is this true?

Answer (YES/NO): YES